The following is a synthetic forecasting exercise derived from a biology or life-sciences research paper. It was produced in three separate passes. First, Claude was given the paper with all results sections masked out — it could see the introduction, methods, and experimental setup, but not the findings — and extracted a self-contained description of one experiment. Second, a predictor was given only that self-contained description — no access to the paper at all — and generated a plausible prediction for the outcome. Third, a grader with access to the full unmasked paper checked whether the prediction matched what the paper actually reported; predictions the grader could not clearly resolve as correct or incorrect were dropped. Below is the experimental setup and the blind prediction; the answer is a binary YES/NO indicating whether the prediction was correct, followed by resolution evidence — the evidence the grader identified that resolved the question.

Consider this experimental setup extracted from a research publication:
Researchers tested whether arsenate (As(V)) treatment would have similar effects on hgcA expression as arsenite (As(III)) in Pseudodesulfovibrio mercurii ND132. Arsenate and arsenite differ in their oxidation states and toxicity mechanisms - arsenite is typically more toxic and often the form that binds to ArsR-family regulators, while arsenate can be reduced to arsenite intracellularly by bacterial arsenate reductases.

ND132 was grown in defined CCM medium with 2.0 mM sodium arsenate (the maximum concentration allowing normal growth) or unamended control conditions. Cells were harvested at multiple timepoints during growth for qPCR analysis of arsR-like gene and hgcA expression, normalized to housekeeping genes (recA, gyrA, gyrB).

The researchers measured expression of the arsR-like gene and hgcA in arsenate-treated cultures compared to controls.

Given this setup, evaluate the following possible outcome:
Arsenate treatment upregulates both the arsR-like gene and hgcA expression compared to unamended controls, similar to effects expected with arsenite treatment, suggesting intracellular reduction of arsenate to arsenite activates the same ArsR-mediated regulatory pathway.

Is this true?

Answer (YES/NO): YES